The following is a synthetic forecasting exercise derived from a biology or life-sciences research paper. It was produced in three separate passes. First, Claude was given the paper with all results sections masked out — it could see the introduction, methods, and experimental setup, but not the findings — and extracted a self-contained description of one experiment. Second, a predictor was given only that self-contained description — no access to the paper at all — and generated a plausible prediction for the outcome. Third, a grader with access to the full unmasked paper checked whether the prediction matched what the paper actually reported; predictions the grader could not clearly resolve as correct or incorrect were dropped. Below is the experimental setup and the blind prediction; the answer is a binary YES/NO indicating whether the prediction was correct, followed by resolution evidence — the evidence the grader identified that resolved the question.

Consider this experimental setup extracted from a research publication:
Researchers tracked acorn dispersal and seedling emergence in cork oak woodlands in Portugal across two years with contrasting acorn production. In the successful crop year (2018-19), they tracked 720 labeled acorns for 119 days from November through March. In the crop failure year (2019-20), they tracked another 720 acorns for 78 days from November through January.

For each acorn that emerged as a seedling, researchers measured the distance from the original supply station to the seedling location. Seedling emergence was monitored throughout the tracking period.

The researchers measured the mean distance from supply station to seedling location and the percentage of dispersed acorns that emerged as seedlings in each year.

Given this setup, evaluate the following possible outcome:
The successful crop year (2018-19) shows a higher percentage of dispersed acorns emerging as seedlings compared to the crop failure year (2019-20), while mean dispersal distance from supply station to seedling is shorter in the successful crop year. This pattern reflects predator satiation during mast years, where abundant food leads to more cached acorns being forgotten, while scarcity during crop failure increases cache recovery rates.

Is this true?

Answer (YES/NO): NO